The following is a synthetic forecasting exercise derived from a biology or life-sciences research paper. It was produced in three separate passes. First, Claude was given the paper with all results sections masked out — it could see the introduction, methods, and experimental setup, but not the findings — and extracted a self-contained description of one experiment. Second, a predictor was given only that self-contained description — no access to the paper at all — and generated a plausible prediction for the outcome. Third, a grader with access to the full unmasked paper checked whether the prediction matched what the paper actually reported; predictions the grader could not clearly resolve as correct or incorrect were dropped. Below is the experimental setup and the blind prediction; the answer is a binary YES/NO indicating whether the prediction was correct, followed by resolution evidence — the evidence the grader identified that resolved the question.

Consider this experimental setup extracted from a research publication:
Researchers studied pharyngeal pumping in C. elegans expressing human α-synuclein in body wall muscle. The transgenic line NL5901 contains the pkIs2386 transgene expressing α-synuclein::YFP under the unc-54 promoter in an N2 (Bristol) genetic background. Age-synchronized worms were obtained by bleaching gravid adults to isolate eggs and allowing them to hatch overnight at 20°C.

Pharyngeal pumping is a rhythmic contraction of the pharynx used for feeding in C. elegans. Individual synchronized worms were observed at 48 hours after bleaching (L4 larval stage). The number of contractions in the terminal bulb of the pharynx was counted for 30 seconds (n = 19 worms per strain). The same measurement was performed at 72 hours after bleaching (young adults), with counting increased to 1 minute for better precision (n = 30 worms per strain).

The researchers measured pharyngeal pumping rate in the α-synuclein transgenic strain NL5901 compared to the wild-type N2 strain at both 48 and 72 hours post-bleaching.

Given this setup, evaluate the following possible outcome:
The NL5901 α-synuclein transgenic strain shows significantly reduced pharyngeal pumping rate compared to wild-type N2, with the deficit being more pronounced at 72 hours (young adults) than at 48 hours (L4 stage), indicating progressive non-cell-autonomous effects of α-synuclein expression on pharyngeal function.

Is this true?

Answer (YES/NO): NO